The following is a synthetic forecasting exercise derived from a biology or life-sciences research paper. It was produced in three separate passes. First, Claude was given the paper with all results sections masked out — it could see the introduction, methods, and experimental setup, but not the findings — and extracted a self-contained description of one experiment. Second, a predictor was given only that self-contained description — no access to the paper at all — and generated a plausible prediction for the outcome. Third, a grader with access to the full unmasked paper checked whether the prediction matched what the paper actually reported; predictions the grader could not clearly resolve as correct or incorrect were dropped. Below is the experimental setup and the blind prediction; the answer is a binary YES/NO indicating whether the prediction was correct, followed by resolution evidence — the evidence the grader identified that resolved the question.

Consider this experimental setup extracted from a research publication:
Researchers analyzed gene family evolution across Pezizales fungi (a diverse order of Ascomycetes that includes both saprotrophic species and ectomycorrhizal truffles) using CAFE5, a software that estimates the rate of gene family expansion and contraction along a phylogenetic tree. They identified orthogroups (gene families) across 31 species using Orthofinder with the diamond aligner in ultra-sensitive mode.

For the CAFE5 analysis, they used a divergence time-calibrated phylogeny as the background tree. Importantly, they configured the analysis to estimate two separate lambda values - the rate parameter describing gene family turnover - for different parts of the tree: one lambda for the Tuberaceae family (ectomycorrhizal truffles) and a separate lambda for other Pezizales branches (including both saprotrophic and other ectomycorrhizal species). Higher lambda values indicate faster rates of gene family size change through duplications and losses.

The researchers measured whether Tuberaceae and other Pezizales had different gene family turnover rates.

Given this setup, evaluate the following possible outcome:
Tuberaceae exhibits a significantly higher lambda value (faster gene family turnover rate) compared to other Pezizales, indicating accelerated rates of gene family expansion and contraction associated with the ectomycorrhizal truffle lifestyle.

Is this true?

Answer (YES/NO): YES